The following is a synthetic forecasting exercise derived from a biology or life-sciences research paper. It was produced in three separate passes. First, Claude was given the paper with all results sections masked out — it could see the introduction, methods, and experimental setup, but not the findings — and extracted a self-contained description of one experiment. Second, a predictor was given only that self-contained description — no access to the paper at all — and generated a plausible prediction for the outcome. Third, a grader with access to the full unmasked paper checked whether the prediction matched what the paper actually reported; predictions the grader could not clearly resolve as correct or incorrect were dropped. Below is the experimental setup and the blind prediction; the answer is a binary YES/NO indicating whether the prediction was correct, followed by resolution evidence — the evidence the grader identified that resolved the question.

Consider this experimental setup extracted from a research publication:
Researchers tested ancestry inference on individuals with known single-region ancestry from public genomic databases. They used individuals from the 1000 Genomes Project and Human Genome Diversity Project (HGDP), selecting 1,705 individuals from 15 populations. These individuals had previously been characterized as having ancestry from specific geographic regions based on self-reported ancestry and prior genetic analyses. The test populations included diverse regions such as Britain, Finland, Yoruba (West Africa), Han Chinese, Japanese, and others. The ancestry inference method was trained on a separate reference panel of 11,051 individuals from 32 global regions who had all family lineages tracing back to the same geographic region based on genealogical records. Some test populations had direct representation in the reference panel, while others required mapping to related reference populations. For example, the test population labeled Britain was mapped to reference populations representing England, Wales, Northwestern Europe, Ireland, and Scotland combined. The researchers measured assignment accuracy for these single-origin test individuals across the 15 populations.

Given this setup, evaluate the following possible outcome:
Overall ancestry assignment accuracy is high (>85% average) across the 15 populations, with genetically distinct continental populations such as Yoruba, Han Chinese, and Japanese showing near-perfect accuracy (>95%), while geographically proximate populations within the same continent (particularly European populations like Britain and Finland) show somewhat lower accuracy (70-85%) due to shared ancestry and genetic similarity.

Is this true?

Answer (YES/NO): NO